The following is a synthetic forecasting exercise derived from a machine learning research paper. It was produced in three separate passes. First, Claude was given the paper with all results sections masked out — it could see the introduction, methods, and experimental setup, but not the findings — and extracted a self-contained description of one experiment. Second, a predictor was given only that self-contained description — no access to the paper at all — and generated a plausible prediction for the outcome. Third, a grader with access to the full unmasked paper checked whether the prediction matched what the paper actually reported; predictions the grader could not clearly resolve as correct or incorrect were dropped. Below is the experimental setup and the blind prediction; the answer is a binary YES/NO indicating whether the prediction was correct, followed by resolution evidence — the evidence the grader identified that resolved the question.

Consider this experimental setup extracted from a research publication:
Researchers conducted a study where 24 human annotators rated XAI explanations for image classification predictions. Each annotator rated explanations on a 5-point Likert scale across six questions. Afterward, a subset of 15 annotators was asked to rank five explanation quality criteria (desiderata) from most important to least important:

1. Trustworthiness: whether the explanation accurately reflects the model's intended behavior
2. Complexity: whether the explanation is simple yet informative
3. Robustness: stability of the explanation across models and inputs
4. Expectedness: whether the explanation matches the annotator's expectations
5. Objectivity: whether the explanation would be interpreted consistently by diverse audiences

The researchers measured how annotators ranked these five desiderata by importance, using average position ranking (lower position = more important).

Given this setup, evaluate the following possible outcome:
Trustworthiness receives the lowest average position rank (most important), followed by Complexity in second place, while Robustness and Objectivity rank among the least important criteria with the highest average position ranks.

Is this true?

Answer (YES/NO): NO